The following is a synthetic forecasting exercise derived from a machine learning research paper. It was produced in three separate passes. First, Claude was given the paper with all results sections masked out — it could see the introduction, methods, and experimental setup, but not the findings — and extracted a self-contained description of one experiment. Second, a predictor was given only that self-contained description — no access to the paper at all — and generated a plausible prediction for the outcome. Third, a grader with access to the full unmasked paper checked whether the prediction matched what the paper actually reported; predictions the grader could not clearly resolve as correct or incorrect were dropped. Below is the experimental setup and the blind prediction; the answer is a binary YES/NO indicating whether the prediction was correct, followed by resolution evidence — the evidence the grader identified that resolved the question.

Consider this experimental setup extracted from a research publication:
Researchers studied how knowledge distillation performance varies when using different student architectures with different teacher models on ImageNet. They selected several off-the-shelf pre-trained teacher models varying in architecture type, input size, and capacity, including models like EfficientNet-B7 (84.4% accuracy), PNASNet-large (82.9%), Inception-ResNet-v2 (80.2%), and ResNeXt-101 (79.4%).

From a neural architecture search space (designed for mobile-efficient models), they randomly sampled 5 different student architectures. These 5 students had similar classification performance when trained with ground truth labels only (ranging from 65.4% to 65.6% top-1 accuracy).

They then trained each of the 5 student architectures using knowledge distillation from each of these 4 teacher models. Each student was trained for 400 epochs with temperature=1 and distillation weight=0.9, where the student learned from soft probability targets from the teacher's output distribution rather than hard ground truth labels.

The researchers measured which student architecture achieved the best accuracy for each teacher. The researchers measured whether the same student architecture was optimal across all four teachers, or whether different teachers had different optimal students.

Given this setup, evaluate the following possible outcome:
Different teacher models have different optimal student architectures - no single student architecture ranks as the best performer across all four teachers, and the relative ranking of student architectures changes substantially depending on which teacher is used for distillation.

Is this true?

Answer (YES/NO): YES